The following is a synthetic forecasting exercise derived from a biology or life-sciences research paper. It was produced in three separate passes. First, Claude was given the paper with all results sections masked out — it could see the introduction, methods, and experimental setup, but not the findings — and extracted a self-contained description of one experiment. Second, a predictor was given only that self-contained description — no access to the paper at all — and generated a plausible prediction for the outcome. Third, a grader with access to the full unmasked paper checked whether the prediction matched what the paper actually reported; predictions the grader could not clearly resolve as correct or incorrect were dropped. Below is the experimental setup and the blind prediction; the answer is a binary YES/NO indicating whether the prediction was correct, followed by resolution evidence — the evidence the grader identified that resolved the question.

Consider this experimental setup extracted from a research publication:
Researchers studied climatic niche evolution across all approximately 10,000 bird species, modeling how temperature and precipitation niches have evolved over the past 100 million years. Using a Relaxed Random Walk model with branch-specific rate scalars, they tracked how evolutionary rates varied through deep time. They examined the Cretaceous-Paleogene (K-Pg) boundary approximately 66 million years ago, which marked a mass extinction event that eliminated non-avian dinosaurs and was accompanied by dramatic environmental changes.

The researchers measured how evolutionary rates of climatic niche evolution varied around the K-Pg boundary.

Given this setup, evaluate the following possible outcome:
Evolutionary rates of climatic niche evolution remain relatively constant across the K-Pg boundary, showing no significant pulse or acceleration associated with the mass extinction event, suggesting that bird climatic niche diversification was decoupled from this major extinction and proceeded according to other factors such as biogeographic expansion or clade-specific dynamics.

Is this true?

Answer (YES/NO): NO